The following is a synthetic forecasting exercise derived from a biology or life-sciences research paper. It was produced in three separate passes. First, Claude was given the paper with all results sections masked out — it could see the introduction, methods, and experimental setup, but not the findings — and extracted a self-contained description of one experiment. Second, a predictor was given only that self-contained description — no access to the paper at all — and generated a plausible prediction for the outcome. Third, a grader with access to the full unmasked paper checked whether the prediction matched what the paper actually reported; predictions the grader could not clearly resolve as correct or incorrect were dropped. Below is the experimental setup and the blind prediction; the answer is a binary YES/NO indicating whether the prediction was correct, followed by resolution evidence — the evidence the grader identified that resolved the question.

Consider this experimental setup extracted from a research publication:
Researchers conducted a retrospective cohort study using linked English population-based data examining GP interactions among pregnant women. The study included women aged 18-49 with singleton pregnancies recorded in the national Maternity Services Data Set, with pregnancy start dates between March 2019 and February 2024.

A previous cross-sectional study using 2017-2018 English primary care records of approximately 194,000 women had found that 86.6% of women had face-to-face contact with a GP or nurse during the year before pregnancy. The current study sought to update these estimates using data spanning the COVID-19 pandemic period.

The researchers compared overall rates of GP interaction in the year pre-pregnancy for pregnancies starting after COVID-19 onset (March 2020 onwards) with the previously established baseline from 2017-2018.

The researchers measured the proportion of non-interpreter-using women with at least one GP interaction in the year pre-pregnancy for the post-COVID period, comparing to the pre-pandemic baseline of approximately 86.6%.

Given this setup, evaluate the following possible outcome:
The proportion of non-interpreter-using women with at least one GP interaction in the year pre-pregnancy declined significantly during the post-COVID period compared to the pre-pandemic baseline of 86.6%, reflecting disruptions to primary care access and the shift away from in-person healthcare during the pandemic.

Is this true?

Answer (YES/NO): NO